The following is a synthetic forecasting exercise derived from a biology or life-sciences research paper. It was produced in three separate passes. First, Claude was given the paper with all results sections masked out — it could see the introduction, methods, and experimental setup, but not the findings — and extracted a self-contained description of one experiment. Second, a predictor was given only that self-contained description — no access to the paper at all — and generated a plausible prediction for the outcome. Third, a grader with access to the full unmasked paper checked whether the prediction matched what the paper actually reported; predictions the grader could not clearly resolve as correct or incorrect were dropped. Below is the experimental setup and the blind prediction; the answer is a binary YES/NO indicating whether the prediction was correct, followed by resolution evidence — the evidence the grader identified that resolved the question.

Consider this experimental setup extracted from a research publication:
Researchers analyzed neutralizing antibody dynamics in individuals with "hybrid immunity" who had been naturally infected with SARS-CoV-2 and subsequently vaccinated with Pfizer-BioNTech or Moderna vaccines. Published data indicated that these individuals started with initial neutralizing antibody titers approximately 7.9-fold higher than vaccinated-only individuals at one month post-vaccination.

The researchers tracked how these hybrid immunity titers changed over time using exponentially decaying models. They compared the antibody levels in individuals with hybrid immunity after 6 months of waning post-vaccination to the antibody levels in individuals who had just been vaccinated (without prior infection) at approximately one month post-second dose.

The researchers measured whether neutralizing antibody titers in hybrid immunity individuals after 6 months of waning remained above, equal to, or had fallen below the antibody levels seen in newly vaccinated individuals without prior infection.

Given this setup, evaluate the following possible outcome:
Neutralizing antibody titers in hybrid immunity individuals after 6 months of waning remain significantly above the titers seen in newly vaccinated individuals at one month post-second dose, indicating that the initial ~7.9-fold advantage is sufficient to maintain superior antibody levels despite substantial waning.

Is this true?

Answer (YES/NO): NO